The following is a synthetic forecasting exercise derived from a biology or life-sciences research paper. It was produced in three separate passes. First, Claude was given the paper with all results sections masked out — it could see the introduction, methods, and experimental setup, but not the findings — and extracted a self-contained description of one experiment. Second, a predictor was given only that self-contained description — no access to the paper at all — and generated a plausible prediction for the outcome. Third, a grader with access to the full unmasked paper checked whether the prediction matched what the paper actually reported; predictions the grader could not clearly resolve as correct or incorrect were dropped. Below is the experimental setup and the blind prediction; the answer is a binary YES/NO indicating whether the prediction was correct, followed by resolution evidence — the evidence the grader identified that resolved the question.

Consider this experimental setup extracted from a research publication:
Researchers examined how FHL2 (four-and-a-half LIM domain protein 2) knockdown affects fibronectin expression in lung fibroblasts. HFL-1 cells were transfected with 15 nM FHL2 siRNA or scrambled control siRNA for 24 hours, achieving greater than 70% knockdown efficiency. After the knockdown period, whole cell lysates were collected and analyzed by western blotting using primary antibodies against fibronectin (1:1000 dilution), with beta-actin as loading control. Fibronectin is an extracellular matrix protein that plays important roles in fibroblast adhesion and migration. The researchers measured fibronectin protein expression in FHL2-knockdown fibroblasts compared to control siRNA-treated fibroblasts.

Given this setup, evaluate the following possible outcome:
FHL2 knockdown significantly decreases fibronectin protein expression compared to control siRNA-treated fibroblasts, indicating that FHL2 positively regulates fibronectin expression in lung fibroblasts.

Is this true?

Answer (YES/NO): YES